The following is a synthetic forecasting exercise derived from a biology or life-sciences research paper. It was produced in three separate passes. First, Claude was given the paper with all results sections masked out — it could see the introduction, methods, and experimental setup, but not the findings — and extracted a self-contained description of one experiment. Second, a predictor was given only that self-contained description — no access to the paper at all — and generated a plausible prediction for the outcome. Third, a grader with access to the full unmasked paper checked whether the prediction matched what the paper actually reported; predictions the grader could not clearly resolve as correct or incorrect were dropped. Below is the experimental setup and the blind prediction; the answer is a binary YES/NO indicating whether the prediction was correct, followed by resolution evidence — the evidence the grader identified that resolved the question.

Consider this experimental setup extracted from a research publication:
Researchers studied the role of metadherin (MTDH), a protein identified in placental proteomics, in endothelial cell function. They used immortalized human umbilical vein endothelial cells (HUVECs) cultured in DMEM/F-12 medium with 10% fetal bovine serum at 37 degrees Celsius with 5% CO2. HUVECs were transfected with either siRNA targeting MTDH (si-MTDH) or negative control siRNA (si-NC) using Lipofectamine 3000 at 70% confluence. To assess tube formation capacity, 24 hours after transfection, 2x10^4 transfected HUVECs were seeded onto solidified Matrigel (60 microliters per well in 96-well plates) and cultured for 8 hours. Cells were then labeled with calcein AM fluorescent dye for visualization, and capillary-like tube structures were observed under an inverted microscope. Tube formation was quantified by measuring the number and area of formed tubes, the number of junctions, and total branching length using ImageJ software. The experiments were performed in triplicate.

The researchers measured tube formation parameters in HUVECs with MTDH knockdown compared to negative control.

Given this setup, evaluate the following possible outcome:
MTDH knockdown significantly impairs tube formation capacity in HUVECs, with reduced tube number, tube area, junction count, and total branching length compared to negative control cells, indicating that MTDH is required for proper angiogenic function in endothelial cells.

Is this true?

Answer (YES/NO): YES